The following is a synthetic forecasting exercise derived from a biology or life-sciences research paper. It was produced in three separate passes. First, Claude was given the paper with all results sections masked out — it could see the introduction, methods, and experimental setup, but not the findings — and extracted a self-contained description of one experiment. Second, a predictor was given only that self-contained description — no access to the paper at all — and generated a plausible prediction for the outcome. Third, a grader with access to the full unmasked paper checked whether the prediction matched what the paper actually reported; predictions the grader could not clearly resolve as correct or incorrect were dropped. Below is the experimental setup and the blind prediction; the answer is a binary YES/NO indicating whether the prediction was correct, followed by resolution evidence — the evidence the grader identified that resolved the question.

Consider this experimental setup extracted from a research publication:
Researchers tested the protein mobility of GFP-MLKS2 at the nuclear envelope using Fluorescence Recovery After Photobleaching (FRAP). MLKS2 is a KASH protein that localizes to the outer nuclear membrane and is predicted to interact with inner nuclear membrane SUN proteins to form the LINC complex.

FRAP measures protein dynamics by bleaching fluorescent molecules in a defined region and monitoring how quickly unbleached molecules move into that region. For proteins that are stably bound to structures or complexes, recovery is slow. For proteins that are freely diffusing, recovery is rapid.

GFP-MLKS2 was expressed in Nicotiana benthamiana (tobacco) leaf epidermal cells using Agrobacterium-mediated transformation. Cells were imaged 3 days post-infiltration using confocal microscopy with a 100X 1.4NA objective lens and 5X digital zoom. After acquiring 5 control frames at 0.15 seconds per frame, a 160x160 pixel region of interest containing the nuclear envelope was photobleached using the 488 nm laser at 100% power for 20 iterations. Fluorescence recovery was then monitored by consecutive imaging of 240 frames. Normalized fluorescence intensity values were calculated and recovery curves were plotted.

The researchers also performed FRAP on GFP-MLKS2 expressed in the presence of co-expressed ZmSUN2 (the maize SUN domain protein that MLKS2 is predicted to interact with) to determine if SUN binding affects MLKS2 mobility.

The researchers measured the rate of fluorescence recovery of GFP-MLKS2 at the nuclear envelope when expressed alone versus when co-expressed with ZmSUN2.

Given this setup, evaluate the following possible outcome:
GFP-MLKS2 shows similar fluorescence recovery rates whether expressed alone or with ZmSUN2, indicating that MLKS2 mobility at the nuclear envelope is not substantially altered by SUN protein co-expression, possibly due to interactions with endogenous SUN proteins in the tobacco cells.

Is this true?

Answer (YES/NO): YES